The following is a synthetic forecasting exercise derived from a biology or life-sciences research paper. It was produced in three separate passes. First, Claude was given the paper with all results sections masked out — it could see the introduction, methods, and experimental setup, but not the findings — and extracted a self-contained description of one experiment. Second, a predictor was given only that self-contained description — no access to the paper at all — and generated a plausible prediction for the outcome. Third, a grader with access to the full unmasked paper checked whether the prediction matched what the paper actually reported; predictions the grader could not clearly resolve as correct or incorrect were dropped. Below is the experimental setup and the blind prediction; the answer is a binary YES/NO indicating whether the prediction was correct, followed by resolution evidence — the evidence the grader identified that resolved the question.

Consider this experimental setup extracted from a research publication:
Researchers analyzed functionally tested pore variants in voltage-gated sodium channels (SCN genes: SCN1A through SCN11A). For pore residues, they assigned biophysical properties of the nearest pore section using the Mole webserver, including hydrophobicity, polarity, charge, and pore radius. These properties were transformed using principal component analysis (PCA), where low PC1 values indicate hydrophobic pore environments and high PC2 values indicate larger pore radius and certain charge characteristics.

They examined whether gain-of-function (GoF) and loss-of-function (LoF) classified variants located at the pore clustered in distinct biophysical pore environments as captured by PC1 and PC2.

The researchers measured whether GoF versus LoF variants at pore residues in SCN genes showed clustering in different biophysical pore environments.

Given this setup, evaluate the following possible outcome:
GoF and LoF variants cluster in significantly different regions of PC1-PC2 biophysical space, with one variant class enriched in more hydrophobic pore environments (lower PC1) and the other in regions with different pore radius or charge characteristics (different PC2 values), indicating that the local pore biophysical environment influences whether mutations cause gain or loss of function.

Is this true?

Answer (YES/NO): YES